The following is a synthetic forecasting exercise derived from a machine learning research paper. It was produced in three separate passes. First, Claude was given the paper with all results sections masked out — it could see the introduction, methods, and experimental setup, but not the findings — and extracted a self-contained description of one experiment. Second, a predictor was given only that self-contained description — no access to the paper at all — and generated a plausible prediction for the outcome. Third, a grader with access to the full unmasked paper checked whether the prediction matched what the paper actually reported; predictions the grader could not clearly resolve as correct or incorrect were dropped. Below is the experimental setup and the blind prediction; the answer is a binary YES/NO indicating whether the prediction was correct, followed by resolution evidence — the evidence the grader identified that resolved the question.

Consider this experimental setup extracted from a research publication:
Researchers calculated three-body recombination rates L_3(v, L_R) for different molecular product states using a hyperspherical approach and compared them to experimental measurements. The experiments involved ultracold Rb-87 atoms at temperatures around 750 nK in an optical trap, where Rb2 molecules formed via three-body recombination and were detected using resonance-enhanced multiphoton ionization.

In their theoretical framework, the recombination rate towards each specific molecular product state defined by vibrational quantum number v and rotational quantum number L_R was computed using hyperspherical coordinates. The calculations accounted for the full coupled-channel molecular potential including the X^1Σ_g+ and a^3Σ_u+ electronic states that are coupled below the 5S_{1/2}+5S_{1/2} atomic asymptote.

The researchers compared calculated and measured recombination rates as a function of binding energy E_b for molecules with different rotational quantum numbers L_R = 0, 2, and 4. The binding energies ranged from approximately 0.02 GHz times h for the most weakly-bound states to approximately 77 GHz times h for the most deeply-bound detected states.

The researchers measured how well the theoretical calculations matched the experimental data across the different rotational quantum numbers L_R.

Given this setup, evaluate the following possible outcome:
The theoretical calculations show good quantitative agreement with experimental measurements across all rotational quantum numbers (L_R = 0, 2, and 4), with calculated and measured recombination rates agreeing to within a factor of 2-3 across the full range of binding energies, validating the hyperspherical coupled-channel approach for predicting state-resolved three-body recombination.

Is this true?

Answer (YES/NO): YES